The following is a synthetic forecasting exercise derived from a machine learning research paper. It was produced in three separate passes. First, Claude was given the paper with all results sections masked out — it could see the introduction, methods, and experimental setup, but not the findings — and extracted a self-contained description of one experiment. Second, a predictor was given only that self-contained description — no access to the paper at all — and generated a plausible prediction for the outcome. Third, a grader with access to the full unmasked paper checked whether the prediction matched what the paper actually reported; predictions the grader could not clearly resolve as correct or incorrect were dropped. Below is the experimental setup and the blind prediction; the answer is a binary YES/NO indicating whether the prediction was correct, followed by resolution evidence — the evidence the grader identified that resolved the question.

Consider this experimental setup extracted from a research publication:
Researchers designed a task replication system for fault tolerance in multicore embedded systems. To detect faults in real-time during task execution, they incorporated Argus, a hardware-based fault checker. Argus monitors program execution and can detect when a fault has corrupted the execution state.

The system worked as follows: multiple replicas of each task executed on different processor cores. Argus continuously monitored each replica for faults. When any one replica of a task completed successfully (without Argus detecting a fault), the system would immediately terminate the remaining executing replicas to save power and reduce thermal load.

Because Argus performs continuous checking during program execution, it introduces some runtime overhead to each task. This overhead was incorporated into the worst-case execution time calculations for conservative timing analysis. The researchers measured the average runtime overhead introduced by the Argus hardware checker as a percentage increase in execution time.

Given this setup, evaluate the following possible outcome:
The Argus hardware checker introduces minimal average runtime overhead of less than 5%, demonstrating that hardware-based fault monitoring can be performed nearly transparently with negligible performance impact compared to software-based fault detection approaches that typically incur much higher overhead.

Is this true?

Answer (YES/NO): YES